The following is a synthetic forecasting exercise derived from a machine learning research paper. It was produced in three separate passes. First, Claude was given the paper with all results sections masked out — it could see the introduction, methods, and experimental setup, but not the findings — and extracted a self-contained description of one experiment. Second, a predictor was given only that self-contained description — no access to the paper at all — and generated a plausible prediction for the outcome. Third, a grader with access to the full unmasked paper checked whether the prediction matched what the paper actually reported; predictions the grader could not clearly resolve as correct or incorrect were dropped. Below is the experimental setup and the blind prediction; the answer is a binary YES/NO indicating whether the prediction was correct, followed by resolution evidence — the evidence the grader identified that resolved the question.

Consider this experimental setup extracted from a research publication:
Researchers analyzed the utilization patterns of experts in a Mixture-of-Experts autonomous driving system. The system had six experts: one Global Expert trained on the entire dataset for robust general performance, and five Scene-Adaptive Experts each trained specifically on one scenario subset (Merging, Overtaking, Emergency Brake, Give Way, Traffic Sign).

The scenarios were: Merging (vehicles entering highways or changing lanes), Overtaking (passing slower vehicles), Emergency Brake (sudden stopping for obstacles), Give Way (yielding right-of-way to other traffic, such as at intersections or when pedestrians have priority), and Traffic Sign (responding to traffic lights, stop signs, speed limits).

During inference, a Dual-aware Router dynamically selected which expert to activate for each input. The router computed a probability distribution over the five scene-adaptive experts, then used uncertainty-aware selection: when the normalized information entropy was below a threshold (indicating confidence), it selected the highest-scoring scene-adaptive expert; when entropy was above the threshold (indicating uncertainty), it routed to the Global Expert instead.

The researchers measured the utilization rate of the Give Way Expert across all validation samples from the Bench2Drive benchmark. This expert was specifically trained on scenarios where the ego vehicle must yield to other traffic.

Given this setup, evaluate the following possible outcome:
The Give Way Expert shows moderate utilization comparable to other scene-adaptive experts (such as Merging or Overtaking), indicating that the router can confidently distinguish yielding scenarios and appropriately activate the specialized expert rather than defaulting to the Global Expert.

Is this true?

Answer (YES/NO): NO